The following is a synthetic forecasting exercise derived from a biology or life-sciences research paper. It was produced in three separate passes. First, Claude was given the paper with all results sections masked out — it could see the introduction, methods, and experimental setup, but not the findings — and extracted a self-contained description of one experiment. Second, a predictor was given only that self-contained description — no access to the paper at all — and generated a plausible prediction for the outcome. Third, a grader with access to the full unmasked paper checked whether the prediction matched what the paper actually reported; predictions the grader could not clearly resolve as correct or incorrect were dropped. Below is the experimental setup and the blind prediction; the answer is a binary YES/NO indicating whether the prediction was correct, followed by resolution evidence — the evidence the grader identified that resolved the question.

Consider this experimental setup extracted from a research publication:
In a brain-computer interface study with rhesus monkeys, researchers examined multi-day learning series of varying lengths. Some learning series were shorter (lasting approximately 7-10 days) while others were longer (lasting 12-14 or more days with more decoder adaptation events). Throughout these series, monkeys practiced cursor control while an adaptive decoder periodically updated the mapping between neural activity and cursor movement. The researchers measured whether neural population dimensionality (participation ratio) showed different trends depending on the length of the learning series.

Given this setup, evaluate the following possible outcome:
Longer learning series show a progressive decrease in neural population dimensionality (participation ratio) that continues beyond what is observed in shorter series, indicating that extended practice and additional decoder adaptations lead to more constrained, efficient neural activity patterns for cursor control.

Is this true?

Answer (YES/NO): NO